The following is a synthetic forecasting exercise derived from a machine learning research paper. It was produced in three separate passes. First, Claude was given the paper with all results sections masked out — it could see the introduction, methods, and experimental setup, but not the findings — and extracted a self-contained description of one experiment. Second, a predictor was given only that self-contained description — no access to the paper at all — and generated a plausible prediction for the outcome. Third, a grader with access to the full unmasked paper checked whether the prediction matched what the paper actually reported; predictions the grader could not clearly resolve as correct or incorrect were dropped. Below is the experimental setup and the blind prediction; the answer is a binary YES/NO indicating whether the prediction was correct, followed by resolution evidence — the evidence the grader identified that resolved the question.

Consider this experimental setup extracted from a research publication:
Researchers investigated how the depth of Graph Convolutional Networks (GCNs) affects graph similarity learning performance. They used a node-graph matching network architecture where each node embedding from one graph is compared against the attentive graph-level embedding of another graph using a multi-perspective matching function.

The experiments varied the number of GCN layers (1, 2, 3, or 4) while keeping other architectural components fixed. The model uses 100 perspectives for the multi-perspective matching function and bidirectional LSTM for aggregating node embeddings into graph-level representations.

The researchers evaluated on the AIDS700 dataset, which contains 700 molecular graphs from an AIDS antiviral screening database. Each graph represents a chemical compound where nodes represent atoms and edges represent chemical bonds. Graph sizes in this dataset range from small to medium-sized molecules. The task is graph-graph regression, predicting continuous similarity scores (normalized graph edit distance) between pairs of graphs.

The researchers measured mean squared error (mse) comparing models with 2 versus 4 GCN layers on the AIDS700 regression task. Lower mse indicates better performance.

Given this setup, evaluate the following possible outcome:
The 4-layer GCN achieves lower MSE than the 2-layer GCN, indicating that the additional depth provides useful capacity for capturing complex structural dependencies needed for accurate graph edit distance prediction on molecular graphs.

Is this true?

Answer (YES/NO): NO